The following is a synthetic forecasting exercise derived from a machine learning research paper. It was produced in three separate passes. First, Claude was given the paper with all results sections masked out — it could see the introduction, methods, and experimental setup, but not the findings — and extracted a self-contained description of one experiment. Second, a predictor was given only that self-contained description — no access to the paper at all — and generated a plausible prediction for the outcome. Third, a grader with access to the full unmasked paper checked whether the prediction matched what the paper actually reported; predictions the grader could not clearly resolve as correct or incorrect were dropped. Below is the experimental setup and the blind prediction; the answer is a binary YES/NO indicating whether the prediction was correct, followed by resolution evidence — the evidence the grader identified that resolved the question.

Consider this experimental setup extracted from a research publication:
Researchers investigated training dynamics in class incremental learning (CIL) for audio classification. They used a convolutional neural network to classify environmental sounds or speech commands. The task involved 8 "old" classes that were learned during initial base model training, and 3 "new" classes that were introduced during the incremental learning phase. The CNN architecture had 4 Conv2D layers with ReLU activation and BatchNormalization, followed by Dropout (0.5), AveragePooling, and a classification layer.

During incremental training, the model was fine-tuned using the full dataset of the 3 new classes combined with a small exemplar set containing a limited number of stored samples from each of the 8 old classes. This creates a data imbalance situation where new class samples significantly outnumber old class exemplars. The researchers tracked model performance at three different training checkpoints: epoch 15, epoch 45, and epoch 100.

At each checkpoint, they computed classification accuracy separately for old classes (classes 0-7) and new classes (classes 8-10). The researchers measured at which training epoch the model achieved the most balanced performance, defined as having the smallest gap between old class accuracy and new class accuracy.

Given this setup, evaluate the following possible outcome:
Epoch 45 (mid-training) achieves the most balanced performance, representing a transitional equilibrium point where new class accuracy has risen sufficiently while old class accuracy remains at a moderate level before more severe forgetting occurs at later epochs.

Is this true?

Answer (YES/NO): YES